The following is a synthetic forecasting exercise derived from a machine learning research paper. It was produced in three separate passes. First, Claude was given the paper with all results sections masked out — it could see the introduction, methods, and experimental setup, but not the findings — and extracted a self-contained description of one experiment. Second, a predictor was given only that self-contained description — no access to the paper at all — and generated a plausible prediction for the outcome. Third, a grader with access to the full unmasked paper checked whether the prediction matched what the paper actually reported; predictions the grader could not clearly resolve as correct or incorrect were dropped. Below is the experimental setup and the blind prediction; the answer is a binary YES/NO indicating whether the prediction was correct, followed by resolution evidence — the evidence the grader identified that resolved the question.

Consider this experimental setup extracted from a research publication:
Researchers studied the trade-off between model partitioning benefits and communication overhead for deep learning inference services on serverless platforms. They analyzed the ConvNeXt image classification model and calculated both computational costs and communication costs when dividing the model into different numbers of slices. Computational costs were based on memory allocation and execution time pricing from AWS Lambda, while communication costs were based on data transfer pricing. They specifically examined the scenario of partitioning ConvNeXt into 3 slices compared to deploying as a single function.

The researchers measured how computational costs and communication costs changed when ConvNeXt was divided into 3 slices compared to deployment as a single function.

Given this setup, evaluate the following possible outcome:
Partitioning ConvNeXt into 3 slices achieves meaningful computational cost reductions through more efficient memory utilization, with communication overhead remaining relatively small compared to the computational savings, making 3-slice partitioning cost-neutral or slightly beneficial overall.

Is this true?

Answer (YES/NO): YES